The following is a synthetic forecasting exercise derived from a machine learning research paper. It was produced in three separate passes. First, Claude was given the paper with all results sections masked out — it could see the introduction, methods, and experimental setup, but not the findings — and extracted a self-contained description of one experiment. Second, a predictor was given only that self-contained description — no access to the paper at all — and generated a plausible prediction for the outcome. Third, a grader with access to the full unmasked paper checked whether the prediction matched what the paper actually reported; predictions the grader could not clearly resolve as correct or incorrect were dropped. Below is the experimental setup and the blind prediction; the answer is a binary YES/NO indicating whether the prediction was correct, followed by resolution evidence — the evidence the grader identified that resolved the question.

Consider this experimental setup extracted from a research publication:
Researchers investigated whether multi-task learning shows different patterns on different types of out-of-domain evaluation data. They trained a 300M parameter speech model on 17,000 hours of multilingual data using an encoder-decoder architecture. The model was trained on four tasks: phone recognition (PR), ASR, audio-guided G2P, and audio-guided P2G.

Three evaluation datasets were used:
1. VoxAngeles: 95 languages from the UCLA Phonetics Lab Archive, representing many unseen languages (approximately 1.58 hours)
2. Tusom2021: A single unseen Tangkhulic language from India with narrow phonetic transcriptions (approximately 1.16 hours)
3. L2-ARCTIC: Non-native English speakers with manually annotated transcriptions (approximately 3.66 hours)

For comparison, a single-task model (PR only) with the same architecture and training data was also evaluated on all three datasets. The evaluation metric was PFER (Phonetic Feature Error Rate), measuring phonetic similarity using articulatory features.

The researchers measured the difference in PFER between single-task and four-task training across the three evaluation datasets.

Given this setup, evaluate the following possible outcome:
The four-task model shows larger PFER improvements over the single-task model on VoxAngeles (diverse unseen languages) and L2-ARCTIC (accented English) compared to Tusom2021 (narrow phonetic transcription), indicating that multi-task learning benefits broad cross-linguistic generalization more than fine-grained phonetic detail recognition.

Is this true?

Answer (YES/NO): NO